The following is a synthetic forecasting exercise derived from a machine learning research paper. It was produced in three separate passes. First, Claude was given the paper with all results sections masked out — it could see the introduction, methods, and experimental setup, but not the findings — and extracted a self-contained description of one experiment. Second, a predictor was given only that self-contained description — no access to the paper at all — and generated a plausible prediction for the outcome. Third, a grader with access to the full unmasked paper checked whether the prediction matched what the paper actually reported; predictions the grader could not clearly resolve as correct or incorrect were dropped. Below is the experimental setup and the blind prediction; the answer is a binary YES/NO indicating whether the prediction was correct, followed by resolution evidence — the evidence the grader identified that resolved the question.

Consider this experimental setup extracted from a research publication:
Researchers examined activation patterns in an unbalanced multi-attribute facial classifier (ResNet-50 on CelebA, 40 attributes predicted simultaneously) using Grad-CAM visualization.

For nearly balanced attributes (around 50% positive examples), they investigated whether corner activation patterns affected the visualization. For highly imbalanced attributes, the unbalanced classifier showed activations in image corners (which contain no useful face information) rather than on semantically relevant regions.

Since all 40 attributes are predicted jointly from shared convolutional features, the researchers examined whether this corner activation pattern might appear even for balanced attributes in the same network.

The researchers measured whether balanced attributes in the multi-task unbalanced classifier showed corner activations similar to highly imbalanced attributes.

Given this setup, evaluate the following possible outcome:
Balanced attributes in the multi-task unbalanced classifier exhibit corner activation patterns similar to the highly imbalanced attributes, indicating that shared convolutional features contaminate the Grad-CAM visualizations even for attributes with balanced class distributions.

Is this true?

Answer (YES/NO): YES